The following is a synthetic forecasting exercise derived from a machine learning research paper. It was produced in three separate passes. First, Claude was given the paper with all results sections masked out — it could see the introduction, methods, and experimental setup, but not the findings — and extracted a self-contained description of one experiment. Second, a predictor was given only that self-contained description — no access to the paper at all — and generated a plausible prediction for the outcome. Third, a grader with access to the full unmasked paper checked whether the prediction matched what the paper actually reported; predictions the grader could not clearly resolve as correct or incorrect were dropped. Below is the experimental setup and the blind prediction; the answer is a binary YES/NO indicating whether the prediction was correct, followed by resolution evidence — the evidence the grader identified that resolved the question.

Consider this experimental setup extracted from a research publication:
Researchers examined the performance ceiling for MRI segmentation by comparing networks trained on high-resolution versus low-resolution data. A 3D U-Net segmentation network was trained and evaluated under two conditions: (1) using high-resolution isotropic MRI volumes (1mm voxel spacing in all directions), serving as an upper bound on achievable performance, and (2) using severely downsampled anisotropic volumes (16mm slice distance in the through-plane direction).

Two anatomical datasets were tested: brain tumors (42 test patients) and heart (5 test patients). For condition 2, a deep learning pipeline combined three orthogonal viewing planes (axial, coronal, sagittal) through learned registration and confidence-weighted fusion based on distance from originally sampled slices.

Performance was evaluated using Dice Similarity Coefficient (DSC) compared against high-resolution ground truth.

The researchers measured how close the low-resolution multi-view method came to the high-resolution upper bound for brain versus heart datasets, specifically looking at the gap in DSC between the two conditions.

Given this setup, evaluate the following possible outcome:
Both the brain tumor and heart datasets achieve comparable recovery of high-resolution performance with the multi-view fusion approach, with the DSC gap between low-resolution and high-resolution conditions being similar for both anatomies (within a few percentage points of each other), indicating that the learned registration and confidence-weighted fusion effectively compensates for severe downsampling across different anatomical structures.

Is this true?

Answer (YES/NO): YES